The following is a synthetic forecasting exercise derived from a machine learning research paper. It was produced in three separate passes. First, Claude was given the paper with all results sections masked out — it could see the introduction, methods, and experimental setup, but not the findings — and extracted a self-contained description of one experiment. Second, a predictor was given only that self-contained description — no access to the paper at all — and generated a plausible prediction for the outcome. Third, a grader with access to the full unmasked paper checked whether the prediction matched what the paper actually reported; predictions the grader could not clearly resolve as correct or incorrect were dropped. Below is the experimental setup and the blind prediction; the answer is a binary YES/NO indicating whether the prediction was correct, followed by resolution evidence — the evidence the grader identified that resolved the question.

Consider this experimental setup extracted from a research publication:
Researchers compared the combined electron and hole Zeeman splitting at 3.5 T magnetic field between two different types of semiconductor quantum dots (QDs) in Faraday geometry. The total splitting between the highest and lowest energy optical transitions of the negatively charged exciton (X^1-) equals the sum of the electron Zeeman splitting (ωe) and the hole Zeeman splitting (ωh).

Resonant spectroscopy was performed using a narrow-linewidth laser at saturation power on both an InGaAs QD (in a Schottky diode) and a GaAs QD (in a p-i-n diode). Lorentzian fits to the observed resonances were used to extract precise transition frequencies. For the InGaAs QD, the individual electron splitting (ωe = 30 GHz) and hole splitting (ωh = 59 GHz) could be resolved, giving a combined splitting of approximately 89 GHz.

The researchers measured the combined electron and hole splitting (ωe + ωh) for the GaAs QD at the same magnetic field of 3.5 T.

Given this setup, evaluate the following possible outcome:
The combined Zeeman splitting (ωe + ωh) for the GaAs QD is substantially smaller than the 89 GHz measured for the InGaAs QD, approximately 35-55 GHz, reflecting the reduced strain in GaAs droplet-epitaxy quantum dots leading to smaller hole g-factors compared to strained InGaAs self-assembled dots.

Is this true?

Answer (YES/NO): NO